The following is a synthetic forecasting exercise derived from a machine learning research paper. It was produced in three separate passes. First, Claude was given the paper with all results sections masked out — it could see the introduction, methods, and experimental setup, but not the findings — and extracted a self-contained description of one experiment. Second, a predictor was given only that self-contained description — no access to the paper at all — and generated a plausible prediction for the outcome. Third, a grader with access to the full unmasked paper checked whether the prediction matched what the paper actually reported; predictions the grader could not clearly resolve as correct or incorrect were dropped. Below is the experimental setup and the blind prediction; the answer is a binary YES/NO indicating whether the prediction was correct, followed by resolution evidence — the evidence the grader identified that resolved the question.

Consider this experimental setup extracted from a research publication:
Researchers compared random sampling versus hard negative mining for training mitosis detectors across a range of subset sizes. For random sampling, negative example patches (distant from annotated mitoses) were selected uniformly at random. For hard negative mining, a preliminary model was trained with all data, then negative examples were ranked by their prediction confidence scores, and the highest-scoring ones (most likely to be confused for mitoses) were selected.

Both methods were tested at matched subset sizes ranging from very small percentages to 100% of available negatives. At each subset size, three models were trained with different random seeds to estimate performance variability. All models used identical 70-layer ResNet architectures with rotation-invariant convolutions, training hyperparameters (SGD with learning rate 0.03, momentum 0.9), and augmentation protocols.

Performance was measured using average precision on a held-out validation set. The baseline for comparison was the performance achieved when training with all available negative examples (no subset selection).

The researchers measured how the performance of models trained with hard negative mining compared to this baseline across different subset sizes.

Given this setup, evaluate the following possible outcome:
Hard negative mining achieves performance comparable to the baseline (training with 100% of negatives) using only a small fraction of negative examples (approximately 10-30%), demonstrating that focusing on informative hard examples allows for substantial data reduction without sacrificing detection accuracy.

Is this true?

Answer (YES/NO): NO